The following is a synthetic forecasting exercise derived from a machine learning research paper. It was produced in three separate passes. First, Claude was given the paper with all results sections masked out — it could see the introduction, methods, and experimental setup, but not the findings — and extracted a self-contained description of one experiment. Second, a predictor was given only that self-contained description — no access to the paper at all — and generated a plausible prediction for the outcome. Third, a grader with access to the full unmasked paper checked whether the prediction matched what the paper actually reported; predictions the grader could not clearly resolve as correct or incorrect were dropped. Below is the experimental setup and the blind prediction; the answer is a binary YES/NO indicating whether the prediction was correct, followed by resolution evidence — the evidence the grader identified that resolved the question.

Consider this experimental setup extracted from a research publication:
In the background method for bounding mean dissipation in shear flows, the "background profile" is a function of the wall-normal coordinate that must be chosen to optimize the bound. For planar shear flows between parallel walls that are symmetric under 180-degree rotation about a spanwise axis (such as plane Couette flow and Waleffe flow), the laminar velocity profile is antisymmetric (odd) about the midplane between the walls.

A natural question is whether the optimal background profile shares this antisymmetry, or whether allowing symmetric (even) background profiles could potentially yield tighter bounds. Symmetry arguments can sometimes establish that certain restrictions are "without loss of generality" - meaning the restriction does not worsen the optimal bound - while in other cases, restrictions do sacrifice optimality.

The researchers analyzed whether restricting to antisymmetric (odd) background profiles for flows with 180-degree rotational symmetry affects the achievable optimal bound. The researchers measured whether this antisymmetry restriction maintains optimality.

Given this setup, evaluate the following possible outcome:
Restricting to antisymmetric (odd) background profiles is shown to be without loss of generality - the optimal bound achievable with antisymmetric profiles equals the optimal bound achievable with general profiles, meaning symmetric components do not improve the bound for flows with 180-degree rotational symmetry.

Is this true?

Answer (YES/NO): YES